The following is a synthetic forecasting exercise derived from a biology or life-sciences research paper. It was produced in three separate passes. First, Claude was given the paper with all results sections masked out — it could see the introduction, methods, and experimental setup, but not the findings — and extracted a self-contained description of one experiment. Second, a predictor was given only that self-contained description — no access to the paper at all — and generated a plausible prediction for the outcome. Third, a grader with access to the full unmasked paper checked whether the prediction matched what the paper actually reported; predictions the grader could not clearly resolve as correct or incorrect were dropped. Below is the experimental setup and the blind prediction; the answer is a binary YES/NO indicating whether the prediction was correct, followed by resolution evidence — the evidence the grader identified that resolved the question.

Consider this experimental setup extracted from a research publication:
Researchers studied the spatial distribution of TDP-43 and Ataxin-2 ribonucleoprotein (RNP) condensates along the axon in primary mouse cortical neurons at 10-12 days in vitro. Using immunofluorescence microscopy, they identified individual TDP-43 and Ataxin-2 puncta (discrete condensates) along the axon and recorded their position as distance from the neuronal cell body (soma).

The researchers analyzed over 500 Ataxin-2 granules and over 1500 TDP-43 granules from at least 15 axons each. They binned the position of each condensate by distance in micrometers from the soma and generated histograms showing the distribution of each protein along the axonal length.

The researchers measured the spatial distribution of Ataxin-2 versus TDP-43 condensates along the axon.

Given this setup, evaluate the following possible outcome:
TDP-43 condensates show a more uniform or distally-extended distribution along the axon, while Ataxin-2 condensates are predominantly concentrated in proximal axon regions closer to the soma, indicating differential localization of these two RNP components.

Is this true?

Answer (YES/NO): YES